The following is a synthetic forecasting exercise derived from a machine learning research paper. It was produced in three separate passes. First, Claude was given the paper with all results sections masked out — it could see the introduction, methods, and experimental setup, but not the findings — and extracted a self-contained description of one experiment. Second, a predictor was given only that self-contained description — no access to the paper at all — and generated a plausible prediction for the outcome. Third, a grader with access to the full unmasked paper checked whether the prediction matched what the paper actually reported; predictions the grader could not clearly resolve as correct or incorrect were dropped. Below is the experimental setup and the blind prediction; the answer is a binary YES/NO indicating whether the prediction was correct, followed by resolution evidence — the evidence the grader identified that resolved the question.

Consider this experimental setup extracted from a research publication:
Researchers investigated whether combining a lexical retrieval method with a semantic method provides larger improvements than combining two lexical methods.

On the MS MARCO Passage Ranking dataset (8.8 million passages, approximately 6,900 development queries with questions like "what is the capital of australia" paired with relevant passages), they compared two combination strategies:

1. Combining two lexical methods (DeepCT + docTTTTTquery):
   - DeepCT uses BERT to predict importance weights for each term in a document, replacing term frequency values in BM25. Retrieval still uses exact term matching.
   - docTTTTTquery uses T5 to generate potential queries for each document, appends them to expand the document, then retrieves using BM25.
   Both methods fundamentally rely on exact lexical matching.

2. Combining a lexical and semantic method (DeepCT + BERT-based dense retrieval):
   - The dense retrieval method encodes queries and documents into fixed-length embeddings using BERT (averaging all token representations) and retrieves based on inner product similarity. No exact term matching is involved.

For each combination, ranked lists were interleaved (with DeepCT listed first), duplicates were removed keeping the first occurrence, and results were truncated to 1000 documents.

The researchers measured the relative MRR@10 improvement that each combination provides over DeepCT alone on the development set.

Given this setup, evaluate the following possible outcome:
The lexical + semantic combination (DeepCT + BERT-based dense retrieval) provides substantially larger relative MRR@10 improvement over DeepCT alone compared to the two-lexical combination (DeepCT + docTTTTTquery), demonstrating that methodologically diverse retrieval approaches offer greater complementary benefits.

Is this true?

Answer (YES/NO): YES